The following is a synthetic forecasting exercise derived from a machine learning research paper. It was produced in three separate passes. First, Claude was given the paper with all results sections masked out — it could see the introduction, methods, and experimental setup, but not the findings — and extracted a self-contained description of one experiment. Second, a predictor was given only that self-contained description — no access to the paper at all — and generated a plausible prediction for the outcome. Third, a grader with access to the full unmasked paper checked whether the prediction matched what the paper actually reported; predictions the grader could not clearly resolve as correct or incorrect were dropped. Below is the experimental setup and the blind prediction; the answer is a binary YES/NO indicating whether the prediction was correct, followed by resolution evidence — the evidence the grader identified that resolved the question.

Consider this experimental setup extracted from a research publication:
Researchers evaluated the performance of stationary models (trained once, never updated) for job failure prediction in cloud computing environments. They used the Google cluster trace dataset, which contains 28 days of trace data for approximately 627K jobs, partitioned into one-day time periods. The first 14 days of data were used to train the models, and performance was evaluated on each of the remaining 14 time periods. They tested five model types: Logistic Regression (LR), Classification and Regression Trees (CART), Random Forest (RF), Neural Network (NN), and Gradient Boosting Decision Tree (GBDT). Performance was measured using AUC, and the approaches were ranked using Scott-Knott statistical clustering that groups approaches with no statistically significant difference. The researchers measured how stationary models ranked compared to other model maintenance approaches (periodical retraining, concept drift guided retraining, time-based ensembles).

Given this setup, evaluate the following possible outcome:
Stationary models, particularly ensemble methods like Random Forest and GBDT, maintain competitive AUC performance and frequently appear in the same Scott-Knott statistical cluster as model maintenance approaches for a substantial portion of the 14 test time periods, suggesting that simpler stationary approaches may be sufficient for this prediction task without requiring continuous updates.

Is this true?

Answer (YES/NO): NO